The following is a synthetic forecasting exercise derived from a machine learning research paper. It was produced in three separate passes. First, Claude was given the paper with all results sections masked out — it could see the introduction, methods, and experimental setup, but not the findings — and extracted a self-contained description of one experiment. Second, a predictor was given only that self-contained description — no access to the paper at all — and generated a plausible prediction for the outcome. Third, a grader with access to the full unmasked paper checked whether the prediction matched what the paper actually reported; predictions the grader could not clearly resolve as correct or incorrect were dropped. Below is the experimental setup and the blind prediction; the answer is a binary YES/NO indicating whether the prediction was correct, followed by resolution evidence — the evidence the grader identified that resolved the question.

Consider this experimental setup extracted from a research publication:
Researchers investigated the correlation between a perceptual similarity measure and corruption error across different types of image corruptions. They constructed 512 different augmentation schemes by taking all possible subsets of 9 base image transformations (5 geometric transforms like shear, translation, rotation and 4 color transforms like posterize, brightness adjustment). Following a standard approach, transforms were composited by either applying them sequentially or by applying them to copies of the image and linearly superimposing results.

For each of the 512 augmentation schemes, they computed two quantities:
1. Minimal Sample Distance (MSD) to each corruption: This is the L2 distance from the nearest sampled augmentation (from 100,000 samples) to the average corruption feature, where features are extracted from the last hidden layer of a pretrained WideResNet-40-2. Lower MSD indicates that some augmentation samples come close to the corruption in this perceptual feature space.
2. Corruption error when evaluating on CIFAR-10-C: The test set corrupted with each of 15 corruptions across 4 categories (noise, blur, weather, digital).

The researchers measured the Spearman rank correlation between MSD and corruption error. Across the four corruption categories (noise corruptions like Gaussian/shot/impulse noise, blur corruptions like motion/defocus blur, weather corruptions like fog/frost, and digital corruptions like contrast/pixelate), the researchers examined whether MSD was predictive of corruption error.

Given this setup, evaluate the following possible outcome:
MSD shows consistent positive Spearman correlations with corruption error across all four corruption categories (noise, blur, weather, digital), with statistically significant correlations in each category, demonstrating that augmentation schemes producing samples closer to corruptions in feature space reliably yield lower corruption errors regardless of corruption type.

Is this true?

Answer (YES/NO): YES